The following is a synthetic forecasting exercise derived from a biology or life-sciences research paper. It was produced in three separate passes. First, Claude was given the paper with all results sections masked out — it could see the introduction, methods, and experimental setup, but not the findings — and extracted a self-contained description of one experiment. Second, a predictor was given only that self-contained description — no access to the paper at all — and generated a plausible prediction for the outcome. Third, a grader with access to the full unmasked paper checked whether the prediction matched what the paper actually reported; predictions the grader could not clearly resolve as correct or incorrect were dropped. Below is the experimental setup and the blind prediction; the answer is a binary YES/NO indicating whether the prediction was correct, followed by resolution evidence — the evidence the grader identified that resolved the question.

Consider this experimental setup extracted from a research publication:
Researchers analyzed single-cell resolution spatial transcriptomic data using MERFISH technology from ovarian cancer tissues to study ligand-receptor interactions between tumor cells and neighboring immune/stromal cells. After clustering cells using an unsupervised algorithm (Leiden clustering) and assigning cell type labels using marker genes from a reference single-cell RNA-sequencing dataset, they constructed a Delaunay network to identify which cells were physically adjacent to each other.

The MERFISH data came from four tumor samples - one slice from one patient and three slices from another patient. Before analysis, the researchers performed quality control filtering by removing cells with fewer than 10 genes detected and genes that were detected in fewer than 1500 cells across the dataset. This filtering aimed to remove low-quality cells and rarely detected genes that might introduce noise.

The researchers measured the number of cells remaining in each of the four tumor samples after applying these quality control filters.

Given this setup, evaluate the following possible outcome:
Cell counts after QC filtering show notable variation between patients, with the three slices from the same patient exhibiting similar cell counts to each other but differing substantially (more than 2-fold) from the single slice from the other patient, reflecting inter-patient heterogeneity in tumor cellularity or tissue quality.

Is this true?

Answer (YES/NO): NO